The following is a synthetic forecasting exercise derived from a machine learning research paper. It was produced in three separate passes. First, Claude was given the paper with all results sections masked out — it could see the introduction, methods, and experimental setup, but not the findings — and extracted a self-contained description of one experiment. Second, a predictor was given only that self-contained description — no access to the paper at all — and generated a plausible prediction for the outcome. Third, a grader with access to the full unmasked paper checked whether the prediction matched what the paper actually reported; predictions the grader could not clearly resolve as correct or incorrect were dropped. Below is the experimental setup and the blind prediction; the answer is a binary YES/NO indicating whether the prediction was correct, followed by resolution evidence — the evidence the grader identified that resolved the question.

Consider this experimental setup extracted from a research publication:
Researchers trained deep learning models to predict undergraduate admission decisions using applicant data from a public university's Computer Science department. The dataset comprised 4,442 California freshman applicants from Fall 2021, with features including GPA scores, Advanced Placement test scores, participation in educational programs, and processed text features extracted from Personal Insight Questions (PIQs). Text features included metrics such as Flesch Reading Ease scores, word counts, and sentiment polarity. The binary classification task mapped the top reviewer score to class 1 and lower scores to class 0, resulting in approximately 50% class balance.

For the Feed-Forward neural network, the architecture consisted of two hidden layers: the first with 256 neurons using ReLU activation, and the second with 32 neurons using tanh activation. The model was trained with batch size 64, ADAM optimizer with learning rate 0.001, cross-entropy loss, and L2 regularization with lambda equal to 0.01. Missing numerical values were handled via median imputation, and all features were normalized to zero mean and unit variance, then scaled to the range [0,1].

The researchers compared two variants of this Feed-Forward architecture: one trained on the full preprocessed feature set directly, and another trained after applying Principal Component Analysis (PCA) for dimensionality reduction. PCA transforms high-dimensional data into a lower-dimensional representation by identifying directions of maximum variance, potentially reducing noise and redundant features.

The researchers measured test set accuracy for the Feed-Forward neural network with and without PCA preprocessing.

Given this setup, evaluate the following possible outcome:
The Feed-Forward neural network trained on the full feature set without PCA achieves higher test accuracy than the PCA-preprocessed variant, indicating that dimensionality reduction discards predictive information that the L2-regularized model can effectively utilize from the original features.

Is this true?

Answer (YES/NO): NO